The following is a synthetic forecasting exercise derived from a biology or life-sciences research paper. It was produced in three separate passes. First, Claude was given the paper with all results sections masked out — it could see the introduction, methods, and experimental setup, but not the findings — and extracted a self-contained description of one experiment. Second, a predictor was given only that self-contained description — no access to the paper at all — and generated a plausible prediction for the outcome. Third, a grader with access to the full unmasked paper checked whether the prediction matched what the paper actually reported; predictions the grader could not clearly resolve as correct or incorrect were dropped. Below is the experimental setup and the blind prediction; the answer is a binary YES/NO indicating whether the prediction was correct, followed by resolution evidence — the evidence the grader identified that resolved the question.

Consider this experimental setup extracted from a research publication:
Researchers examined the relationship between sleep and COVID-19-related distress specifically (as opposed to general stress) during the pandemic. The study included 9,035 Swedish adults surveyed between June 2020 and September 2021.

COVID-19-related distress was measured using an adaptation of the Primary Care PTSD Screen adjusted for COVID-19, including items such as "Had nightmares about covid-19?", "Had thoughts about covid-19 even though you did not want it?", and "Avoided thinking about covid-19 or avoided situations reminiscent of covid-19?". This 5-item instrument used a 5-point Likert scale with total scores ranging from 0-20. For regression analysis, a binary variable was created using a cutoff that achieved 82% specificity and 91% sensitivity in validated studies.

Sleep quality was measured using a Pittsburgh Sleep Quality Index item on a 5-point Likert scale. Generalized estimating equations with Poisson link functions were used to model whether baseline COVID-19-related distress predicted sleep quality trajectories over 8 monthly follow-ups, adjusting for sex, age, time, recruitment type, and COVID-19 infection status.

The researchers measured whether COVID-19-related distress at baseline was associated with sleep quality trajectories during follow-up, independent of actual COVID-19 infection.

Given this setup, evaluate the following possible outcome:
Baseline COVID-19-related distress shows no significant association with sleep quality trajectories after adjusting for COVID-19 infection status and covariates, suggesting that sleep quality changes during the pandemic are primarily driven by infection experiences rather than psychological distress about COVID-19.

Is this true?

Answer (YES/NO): NO